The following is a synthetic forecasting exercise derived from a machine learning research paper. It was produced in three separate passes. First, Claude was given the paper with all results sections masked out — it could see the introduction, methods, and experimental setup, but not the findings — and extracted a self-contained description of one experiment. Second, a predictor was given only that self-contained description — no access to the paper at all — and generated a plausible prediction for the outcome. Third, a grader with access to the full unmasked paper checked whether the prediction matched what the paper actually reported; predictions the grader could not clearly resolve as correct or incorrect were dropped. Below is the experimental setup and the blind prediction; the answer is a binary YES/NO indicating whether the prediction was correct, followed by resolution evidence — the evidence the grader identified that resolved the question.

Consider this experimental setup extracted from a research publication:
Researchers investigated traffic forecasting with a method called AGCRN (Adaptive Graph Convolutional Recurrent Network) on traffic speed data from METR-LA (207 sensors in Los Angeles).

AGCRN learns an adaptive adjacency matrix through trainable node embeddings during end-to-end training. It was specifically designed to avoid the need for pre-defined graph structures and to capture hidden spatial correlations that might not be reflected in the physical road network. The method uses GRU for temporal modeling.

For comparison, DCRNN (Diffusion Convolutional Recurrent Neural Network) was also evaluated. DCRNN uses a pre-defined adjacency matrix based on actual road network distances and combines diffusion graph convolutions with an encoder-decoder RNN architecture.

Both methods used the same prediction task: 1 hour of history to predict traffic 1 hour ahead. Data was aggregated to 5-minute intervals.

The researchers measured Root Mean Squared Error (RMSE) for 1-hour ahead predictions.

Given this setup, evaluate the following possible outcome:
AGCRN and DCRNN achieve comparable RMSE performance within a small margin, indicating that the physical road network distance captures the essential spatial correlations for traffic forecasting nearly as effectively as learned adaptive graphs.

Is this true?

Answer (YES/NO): NO